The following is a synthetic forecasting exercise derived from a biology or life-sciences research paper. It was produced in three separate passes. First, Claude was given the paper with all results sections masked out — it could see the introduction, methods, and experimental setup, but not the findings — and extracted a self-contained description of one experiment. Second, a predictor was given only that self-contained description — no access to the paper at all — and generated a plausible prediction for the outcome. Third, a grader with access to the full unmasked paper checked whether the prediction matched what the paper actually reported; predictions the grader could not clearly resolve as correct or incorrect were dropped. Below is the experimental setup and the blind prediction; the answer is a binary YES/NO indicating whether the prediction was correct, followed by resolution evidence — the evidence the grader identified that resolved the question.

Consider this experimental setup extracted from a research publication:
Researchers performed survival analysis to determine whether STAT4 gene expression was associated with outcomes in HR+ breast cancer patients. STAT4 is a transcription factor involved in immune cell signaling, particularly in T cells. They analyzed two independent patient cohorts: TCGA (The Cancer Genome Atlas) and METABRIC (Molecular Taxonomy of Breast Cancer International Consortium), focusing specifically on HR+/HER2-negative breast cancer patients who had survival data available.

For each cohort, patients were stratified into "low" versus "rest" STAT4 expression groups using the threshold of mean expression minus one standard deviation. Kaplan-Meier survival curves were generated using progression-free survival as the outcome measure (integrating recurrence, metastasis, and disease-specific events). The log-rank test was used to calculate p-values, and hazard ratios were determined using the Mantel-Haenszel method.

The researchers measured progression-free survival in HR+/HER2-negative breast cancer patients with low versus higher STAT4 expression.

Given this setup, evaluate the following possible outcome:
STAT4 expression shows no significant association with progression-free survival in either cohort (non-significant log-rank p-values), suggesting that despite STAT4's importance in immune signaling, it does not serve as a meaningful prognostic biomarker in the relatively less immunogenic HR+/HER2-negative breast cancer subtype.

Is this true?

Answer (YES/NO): NO